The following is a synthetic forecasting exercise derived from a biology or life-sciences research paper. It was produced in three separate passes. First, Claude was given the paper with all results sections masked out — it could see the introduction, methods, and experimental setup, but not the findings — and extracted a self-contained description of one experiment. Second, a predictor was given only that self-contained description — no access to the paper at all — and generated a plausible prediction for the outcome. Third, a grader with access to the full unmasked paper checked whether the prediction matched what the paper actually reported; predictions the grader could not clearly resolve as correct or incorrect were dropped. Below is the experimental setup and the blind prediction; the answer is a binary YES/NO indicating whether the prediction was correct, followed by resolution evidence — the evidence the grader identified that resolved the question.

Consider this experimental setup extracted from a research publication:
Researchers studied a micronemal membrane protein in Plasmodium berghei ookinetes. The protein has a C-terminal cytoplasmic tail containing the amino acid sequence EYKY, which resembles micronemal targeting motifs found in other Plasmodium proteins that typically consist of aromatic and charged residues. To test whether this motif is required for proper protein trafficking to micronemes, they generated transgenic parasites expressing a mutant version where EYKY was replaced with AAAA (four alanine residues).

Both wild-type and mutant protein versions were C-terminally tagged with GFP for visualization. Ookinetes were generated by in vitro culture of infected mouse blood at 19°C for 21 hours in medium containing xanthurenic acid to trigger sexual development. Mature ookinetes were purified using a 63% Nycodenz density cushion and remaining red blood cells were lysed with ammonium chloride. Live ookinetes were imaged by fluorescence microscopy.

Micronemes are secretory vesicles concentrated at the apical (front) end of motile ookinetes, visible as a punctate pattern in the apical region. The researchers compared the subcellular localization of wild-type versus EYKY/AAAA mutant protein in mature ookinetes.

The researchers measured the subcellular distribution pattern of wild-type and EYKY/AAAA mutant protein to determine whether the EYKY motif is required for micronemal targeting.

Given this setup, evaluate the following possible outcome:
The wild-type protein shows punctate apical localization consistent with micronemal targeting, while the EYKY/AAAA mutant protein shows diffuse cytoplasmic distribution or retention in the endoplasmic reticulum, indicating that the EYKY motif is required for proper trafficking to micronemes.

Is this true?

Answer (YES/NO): NO